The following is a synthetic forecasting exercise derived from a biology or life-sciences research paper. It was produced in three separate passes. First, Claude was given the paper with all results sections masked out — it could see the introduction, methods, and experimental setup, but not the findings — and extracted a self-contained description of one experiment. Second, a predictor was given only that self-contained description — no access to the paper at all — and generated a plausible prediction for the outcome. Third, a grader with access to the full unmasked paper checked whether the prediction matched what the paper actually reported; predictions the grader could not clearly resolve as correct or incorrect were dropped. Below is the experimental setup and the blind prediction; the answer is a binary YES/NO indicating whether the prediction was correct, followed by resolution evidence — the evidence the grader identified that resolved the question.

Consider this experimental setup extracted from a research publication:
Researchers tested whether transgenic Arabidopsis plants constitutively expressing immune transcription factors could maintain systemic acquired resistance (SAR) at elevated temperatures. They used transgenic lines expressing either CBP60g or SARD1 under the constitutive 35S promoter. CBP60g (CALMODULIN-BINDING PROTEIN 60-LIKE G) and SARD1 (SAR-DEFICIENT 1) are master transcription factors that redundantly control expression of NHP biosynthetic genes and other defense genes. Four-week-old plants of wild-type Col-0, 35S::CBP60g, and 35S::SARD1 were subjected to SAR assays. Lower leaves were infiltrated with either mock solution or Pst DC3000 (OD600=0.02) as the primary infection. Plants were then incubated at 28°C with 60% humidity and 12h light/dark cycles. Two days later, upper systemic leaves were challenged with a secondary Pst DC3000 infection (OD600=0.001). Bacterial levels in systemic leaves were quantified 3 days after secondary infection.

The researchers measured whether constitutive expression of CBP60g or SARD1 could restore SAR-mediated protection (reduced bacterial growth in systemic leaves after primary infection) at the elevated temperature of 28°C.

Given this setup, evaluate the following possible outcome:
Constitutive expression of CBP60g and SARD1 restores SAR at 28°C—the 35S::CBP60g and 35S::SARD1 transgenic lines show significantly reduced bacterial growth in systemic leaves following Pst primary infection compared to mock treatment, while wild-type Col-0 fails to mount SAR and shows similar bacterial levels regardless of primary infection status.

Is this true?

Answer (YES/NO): NO